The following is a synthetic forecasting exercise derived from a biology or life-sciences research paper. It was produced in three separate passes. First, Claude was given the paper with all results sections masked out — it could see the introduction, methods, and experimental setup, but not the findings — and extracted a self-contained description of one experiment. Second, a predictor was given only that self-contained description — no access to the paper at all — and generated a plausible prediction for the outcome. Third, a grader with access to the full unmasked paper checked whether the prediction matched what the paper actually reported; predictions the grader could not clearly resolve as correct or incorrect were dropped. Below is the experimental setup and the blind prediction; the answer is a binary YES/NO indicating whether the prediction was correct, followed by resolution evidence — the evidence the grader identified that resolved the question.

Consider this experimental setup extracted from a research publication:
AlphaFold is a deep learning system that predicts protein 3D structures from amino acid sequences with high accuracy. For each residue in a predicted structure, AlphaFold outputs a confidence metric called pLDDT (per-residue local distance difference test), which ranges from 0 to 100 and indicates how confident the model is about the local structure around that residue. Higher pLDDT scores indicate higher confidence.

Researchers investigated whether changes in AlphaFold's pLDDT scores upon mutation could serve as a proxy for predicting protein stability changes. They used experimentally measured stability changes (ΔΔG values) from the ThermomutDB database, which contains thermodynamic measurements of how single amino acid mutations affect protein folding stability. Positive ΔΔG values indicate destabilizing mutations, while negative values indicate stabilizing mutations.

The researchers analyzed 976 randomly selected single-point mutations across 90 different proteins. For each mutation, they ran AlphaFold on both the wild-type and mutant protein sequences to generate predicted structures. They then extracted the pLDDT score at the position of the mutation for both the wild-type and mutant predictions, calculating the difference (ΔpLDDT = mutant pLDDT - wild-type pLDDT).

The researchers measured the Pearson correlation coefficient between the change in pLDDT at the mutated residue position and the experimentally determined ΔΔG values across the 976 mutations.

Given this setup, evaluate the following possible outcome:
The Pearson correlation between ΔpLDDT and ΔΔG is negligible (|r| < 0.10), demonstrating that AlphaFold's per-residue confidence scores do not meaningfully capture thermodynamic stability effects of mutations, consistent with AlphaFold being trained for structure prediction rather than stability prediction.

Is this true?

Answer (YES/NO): NO